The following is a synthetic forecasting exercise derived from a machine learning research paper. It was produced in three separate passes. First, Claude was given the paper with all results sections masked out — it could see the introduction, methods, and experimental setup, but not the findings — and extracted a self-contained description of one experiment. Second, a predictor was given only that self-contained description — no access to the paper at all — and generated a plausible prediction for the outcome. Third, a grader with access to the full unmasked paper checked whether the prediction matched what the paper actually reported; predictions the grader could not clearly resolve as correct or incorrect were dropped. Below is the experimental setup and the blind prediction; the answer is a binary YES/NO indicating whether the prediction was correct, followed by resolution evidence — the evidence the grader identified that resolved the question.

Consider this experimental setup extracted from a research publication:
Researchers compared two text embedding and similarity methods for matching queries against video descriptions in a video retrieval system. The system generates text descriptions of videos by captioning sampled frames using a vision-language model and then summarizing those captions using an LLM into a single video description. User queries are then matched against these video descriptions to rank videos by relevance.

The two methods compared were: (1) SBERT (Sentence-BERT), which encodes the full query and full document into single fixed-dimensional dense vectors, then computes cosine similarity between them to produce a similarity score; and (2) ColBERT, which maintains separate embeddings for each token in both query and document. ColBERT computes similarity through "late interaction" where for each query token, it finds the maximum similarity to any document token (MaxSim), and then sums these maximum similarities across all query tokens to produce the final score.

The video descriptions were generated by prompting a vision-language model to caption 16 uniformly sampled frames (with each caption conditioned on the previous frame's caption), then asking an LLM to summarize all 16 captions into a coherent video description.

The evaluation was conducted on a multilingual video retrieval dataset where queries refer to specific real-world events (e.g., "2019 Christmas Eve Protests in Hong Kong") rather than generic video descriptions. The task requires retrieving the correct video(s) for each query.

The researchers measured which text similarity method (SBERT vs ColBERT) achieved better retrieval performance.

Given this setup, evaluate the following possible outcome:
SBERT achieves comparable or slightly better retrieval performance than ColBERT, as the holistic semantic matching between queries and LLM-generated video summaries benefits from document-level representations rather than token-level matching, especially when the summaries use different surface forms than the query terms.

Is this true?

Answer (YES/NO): NO